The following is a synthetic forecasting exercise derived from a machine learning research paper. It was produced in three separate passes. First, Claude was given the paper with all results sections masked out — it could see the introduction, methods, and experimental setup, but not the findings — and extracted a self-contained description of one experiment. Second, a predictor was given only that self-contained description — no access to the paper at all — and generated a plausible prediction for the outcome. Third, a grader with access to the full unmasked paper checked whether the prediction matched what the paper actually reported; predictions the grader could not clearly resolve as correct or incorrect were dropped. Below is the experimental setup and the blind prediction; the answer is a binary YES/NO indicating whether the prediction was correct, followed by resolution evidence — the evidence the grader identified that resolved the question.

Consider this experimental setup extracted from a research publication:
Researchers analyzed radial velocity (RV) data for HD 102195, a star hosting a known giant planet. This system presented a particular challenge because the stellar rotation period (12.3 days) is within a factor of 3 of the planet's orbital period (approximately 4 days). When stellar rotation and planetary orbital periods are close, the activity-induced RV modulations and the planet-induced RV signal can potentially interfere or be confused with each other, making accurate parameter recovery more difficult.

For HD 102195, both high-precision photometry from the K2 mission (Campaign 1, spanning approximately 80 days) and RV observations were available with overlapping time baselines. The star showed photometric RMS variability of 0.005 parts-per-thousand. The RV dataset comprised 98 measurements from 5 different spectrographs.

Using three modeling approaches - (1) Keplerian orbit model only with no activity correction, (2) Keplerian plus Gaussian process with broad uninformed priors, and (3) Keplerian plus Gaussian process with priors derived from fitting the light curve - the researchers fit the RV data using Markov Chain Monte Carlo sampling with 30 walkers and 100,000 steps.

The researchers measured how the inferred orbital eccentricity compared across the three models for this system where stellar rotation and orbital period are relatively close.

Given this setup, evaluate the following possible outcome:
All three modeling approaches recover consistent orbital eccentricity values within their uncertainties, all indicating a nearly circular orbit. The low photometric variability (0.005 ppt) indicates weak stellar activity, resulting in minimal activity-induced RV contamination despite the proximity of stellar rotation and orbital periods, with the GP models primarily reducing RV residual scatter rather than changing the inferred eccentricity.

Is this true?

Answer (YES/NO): NO